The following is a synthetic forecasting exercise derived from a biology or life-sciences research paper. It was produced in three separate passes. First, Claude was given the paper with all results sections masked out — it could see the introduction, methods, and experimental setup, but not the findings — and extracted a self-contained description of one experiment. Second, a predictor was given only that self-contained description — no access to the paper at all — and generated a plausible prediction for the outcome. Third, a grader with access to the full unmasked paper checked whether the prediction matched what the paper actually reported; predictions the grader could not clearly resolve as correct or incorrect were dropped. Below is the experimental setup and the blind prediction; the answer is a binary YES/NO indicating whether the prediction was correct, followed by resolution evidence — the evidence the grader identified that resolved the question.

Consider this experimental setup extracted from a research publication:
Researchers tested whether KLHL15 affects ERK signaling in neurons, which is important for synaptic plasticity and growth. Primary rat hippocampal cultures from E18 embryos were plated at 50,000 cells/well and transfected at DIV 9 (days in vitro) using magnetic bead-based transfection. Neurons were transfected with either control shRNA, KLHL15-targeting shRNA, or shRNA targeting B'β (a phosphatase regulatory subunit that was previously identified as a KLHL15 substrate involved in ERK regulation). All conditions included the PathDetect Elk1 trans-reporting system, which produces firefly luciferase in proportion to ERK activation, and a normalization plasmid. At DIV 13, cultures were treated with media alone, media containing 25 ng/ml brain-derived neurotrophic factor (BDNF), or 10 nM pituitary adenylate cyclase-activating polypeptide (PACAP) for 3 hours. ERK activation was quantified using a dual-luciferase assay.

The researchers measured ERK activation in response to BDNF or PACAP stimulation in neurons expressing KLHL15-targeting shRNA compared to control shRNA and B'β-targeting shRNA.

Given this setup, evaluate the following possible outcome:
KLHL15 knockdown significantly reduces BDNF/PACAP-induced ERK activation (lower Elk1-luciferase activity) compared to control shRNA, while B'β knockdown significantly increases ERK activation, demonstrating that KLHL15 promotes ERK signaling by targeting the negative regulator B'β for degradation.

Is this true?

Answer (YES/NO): NO